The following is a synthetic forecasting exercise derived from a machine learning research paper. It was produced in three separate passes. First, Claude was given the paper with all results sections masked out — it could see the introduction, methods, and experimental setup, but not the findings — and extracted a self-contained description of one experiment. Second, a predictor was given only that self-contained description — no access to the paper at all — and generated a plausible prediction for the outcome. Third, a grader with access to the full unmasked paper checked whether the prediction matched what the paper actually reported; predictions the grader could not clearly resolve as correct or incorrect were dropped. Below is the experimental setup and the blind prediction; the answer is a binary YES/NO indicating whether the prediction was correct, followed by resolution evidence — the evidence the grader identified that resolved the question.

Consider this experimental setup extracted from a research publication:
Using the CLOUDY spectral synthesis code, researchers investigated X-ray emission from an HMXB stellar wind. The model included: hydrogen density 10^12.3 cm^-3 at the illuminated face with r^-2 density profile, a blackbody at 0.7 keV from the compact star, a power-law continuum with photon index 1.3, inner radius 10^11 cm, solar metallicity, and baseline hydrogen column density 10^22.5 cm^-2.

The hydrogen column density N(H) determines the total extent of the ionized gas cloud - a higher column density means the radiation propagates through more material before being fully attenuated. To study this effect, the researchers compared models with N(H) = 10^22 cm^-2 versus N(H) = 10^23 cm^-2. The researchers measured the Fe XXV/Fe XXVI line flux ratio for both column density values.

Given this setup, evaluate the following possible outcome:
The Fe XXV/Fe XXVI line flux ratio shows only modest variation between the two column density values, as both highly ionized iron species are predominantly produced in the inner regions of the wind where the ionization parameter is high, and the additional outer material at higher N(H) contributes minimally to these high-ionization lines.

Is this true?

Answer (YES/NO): NO